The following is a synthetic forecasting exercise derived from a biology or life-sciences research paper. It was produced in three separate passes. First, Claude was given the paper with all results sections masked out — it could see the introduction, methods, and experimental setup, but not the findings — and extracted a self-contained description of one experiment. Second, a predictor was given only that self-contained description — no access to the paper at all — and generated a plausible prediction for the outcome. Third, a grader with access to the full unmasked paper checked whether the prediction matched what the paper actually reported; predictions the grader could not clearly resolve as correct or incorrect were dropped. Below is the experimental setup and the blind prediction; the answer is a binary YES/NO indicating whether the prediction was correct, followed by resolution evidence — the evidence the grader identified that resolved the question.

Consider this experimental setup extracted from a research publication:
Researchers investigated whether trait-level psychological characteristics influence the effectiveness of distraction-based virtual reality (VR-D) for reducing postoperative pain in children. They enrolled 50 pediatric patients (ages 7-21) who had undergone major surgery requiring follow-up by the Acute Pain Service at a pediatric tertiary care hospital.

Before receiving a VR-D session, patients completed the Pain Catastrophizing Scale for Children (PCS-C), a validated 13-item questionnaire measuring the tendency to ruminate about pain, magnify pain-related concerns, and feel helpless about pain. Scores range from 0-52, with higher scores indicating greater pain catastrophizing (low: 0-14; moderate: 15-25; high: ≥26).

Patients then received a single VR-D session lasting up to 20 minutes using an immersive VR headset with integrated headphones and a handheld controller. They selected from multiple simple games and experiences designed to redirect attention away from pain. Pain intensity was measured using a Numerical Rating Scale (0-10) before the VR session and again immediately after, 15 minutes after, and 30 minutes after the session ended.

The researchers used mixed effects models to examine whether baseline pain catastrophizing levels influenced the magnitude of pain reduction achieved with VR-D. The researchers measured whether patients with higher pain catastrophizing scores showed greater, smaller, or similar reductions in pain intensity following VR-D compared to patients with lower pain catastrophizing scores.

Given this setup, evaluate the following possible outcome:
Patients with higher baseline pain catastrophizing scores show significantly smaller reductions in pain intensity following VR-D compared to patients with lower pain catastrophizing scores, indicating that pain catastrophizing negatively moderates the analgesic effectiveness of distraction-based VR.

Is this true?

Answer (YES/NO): NO